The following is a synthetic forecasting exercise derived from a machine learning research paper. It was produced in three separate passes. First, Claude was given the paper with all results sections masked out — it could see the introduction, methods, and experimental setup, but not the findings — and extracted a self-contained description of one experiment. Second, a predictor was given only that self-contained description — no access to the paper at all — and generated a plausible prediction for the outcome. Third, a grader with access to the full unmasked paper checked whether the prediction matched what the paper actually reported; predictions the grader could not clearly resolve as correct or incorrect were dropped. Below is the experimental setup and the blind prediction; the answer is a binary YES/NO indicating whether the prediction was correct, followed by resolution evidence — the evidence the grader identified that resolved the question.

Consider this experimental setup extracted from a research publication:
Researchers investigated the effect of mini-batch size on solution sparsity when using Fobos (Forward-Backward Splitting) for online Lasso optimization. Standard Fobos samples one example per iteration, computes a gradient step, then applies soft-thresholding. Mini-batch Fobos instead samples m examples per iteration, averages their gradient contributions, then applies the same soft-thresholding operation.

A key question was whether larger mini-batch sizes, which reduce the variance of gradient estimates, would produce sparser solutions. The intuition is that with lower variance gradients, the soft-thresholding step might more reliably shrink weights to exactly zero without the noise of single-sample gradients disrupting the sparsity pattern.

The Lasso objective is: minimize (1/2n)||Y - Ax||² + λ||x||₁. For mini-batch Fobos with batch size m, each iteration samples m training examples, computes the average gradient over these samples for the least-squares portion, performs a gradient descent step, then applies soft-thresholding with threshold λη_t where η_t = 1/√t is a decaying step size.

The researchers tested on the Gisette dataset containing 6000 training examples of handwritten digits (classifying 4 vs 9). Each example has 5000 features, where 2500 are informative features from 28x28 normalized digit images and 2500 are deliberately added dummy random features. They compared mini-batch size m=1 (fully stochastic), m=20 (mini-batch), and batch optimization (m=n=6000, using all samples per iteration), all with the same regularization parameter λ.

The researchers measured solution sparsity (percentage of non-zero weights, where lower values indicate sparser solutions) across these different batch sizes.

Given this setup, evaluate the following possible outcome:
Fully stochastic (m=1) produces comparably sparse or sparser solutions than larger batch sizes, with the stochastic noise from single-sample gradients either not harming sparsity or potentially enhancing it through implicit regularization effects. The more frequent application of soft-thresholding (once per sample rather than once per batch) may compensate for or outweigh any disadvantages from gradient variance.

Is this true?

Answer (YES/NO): NO